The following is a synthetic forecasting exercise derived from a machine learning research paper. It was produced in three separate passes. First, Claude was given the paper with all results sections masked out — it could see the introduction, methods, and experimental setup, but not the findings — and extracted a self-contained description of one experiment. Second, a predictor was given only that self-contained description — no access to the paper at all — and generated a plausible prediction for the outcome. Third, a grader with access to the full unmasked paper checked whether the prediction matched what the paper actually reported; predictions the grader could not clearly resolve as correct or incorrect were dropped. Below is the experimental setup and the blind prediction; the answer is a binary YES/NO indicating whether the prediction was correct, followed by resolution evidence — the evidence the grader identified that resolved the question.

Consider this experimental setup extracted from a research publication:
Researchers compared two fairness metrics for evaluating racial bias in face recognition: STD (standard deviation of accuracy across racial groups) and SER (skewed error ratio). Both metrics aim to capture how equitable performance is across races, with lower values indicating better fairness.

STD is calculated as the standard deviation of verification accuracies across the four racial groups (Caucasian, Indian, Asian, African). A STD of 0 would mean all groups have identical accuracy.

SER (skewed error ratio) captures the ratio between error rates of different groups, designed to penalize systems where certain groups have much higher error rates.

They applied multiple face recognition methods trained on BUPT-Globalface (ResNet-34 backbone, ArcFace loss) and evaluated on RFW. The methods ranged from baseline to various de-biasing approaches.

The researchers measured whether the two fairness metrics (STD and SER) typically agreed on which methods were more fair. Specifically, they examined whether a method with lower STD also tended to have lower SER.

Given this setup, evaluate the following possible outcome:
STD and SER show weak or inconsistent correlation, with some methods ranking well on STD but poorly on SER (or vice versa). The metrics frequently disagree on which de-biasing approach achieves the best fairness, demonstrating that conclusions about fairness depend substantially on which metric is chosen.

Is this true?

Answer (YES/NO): NO